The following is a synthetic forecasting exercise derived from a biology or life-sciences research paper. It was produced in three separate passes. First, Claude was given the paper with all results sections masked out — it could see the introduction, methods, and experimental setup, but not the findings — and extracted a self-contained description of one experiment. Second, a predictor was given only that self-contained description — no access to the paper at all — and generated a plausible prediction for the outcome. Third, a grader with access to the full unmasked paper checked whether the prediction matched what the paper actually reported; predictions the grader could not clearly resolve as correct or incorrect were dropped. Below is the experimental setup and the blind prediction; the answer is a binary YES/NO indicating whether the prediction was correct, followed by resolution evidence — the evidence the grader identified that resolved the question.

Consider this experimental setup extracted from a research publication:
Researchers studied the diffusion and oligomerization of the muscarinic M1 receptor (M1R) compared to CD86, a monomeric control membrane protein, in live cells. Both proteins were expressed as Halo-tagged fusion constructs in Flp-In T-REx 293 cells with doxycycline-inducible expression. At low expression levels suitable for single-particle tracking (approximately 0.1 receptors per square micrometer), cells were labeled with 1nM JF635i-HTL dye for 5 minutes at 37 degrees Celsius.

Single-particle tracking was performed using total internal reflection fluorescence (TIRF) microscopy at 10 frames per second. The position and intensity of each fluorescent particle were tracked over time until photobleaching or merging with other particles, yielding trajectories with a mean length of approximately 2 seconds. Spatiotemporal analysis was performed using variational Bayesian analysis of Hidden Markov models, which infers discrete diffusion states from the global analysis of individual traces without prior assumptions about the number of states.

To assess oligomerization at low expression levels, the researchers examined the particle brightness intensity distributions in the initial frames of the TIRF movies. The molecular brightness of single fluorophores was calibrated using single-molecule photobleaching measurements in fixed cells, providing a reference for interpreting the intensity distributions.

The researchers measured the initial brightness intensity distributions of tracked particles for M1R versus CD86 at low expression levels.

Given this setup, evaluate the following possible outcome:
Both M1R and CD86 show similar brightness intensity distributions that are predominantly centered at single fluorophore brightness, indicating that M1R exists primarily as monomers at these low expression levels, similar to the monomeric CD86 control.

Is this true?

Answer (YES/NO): YES